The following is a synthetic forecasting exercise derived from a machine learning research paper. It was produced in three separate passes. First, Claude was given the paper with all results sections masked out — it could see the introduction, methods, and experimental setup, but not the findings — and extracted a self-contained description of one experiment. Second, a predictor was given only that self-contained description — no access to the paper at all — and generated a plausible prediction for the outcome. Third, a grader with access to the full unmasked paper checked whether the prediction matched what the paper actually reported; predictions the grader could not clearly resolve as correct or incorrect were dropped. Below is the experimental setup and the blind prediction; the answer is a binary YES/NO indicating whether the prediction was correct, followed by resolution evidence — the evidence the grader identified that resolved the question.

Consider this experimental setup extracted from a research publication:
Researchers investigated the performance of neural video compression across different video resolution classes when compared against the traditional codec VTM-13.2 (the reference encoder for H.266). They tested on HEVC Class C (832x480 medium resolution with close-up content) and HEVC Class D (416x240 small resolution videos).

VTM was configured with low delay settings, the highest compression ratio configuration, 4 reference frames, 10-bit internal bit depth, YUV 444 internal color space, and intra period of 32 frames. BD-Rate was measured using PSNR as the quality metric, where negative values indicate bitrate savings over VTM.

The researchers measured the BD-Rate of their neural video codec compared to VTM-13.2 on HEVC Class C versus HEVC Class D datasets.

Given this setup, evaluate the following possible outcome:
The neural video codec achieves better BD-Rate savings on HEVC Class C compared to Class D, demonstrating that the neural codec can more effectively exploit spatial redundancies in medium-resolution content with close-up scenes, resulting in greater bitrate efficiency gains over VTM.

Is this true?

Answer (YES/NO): NO